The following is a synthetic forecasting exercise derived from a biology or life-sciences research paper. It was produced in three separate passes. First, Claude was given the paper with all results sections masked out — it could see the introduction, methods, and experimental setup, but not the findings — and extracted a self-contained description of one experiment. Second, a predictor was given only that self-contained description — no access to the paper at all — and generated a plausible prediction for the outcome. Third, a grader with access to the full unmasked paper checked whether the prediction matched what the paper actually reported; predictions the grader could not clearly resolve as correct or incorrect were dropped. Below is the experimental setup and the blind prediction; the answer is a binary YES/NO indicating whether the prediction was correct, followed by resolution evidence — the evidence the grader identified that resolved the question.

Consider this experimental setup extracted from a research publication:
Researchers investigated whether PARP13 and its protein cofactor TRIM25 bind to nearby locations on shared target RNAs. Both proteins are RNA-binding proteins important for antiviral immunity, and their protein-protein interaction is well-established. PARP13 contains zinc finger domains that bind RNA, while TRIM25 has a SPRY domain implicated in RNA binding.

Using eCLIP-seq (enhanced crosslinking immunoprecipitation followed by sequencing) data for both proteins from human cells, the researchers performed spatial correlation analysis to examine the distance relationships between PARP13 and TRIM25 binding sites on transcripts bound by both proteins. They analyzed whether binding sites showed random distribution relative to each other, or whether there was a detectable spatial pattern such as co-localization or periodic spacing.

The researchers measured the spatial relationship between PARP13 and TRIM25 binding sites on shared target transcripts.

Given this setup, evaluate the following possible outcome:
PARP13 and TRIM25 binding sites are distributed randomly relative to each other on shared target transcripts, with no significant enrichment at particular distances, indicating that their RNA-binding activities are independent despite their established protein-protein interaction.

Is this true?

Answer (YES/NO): NO